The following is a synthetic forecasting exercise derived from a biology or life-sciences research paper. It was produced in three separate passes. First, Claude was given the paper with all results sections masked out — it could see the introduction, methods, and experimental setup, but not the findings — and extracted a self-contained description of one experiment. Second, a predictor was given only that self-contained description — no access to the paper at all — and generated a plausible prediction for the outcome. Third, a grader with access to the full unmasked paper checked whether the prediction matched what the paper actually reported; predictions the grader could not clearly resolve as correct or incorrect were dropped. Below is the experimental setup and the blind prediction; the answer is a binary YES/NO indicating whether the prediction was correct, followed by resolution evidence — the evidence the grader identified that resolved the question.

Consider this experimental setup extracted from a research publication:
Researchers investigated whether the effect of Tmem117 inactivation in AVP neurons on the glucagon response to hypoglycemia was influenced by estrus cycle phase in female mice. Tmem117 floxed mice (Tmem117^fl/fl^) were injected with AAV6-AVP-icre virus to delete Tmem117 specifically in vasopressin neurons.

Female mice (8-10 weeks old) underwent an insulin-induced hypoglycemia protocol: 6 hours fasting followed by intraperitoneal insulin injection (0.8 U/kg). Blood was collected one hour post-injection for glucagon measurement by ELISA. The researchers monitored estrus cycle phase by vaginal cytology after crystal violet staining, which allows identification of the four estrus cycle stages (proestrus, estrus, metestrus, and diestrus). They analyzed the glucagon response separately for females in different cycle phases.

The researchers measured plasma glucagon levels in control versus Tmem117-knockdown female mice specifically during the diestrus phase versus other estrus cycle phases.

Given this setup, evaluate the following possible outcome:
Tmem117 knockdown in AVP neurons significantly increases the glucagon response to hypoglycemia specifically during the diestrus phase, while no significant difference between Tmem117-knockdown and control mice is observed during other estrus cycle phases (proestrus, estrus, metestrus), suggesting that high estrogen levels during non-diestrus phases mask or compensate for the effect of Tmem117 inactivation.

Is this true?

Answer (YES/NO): NO